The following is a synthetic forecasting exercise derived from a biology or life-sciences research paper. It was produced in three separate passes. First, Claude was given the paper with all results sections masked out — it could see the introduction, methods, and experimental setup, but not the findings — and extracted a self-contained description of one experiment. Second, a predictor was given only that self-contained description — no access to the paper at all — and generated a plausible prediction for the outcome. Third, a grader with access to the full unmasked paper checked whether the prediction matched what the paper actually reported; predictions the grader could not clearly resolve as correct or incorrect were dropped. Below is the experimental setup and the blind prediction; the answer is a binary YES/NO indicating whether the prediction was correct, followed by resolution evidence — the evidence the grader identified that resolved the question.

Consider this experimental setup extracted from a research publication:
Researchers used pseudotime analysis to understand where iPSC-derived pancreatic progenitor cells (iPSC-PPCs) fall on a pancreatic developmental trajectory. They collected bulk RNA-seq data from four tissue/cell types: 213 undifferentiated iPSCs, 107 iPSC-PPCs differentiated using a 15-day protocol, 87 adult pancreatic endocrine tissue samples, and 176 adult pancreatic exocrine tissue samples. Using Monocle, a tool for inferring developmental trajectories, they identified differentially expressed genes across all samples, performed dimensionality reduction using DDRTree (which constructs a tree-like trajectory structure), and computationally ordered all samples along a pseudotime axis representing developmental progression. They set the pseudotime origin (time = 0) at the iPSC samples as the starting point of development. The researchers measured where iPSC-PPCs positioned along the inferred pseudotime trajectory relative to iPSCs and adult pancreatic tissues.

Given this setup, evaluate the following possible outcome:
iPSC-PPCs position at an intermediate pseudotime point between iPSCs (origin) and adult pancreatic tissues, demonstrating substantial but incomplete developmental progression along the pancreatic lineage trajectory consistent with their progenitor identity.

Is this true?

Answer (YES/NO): YES